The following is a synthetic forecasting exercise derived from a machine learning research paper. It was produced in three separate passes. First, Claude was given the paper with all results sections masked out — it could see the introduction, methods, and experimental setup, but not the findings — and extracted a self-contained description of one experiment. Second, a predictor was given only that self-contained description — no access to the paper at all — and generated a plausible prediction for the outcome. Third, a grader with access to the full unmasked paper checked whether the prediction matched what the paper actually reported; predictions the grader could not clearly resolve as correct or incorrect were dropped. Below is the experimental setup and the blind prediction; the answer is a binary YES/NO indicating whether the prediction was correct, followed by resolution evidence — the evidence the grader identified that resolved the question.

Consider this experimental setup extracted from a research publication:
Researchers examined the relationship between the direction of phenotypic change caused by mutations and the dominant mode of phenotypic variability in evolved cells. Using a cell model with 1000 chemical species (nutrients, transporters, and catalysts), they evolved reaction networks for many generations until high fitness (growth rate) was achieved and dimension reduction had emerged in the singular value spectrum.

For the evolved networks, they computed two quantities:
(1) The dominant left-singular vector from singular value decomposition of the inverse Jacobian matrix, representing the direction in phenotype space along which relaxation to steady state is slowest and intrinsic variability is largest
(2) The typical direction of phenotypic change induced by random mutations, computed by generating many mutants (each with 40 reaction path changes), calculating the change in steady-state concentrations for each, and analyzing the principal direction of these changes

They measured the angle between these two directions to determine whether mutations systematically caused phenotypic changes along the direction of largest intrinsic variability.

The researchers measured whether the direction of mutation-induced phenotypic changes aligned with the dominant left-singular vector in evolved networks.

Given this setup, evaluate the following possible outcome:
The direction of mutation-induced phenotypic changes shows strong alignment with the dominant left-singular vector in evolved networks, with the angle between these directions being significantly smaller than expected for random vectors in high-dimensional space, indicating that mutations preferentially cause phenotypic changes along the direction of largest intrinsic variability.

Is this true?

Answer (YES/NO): YES